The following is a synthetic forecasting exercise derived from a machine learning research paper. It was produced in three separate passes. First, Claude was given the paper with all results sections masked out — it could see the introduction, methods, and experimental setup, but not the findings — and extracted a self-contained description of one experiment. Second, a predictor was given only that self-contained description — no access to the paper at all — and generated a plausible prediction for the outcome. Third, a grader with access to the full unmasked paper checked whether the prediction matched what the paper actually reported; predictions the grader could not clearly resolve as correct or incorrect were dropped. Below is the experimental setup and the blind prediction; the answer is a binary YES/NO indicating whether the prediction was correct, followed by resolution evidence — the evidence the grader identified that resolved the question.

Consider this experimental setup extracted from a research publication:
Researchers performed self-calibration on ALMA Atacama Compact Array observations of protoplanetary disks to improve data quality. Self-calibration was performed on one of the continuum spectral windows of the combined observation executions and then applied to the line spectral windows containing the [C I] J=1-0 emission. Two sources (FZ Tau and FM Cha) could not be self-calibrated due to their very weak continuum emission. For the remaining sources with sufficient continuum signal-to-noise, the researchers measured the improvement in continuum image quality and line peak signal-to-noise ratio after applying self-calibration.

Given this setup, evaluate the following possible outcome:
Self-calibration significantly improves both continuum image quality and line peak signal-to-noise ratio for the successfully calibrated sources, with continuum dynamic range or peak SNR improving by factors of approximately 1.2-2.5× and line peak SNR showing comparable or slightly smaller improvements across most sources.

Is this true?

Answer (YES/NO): NO